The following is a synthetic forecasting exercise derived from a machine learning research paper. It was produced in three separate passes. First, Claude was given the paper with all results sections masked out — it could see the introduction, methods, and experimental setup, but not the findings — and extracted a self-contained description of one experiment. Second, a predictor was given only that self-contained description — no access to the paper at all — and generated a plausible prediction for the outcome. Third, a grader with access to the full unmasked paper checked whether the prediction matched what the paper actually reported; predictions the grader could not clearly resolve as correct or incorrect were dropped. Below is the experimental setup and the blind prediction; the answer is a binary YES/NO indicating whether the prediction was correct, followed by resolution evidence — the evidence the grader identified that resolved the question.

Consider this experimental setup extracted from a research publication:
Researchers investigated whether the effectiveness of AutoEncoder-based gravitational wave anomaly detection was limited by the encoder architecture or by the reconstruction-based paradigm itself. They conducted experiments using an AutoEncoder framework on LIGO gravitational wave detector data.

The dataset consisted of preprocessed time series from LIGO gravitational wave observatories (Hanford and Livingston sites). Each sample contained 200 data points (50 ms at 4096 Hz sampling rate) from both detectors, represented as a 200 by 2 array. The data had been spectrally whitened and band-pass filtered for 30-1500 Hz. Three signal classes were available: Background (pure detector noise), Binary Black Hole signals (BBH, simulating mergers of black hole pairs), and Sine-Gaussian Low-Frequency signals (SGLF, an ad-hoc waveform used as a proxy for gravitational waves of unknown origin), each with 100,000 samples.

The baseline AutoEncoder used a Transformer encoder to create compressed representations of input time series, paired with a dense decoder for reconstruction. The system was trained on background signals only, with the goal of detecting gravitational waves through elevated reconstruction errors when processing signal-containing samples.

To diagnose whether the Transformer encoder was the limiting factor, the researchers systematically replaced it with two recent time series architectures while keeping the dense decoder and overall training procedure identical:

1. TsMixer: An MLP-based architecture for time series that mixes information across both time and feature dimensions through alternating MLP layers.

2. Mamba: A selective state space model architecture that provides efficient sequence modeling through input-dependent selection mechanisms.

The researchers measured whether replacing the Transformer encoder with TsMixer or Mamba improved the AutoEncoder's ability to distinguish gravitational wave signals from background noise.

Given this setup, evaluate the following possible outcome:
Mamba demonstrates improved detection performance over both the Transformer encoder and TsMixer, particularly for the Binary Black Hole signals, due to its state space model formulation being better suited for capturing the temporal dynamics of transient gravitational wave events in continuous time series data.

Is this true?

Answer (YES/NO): NO